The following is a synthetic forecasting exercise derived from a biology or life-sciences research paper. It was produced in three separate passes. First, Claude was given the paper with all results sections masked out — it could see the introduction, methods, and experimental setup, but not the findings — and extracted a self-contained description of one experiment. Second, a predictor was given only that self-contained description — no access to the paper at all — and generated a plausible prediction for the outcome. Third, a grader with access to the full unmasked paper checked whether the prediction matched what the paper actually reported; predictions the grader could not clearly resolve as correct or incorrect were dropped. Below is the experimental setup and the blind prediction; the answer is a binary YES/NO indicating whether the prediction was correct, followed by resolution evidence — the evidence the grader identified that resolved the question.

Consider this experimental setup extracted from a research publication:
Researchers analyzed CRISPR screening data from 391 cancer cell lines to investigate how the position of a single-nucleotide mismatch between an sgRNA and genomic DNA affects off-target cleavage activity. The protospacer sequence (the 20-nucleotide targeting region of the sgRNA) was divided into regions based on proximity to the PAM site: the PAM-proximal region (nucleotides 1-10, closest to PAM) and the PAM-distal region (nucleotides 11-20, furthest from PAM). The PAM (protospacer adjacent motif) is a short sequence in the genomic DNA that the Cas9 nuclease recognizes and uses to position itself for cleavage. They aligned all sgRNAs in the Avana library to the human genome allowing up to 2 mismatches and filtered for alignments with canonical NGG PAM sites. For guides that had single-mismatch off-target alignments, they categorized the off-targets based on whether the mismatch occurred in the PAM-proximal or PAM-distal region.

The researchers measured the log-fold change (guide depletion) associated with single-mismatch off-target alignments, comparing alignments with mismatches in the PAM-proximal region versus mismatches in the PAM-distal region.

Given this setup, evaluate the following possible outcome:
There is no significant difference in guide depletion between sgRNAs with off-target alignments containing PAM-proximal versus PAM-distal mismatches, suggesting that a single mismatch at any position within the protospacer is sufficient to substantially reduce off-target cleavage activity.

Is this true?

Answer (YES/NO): NO